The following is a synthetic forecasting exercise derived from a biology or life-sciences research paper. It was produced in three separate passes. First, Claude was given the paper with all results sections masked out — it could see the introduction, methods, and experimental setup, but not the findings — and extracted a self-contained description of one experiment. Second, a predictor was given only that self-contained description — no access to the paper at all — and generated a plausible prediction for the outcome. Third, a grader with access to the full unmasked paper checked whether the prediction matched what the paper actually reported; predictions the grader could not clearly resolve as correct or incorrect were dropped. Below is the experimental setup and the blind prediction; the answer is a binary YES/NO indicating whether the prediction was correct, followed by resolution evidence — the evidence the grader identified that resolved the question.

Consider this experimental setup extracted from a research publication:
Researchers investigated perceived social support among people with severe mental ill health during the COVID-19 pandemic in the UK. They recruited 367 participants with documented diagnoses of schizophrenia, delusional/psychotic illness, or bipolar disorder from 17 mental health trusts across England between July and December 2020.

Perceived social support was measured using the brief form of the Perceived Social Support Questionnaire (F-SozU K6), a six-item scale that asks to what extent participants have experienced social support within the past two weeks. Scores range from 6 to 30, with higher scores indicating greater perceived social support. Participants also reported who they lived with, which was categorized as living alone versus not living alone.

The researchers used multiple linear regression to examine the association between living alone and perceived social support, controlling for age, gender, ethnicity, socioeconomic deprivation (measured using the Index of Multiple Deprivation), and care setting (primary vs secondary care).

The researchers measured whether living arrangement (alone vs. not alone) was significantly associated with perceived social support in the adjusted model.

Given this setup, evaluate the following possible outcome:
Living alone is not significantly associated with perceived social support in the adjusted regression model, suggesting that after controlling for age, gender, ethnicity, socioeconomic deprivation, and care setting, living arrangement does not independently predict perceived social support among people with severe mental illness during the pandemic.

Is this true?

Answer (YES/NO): NO